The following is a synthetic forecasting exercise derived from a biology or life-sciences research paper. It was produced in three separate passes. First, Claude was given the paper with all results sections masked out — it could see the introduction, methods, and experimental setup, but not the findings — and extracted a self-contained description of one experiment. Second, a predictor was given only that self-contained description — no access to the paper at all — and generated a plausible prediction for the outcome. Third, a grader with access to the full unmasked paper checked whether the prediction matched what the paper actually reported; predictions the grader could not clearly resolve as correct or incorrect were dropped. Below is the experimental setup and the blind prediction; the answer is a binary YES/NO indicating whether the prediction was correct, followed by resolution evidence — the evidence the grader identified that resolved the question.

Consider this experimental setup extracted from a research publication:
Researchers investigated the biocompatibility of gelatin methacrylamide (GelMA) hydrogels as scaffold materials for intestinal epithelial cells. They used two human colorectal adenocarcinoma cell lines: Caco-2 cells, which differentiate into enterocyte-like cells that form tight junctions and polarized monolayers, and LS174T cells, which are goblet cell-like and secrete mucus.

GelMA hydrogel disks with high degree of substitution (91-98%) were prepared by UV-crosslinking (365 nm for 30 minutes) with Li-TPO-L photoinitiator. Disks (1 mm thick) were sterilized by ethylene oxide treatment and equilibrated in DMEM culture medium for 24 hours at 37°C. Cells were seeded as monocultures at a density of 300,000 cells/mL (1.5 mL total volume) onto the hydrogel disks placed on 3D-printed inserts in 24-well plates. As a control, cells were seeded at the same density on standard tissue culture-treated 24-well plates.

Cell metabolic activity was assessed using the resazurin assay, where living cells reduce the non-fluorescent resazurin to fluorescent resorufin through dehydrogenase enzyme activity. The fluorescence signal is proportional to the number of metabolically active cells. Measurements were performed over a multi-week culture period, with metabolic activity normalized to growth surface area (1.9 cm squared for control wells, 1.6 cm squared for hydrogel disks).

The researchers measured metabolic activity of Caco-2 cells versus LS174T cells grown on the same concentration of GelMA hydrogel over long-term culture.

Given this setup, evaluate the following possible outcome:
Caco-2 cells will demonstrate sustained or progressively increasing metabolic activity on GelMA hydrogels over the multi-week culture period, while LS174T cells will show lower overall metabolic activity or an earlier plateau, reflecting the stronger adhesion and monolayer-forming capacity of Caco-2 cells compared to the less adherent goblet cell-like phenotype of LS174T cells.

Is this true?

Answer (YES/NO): YES